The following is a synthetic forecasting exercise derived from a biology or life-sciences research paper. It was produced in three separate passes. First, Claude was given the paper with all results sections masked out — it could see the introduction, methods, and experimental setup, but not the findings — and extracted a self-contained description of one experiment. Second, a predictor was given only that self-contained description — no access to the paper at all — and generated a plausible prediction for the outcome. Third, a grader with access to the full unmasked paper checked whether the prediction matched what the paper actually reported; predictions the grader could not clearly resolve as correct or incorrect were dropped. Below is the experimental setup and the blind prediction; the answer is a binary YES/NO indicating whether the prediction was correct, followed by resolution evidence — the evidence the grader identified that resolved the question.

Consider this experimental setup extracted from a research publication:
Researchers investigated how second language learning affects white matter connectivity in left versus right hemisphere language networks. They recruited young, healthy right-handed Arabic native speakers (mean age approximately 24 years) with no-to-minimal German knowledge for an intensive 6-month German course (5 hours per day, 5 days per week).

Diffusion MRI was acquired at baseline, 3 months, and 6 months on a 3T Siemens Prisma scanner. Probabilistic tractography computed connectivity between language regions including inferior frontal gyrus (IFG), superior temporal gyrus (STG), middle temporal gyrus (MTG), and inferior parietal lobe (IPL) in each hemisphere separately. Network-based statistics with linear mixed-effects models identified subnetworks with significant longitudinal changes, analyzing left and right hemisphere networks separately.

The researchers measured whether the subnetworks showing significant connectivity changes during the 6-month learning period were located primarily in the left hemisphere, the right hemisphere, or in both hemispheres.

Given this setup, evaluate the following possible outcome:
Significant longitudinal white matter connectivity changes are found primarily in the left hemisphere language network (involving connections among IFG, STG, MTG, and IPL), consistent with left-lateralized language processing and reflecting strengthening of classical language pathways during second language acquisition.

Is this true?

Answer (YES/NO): NO